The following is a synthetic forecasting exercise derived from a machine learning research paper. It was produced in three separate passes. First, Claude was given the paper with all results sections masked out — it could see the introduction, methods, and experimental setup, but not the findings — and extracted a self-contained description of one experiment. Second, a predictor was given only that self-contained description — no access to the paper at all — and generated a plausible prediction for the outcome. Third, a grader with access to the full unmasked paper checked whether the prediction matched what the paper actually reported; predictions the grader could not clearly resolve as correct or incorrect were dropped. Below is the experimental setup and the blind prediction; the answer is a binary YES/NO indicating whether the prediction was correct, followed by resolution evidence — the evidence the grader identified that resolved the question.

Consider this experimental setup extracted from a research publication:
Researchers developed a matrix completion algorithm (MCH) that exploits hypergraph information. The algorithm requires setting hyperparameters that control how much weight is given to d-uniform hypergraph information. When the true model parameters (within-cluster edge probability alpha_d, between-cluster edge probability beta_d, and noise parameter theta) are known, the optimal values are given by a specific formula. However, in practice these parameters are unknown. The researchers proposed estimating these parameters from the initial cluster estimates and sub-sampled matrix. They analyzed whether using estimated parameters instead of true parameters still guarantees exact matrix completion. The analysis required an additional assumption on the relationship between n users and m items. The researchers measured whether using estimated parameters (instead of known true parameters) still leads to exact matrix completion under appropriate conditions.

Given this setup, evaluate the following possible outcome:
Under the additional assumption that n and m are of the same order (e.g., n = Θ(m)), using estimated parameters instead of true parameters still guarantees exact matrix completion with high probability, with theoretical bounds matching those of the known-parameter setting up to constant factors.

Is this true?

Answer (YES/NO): YES